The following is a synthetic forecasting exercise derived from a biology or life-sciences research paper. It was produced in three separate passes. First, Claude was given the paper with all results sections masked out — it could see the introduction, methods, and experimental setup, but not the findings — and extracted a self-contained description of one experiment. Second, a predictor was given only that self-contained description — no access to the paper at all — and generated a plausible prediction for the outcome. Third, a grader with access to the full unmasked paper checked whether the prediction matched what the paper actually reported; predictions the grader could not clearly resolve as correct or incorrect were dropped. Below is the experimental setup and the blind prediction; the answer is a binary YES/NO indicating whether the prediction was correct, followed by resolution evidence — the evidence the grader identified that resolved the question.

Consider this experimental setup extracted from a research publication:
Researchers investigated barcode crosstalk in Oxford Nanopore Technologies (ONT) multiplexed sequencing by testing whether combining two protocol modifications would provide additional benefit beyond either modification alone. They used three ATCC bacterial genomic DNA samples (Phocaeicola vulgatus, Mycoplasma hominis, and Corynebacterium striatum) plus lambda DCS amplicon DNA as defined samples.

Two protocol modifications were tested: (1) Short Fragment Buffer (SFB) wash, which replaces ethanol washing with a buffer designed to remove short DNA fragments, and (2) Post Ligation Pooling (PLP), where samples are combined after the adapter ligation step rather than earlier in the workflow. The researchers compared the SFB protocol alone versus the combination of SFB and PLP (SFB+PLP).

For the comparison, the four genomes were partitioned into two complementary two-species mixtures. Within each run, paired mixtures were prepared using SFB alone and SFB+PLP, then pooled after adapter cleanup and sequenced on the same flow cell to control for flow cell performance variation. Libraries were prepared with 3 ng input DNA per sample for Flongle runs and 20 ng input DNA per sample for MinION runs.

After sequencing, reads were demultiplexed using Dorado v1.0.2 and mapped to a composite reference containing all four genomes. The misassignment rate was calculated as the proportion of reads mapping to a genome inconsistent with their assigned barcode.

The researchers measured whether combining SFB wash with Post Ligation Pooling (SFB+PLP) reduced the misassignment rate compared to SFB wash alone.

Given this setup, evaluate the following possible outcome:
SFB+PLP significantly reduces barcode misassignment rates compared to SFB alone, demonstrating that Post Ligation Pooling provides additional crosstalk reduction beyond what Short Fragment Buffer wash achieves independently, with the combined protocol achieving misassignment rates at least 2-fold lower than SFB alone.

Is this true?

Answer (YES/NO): YES